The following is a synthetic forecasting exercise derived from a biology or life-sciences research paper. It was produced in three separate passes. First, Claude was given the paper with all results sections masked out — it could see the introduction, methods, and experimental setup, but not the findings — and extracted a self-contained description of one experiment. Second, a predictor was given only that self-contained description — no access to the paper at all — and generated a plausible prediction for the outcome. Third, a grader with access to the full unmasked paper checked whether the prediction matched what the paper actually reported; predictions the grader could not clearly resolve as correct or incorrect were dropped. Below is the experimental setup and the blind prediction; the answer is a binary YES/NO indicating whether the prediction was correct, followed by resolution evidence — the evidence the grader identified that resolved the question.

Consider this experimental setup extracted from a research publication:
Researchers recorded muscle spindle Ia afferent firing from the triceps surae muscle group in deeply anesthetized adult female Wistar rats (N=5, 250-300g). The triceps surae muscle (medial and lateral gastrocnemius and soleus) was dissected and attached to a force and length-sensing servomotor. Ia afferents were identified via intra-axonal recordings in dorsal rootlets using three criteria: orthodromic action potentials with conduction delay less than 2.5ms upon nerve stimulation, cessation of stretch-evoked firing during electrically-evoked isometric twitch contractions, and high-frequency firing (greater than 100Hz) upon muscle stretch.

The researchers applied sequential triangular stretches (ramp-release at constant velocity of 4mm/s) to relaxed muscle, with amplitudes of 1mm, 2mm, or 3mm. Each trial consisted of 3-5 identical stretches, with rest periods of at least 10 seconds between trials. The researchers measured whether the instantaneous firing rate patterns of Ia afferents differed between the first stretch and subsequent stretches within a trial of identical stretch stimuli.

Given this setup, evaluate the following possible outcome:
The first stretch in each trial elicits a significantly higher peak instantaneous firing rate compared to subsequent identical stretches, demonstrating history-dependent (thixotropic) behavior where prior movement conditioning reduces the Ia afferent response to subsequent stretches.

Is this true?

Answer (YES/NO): YES